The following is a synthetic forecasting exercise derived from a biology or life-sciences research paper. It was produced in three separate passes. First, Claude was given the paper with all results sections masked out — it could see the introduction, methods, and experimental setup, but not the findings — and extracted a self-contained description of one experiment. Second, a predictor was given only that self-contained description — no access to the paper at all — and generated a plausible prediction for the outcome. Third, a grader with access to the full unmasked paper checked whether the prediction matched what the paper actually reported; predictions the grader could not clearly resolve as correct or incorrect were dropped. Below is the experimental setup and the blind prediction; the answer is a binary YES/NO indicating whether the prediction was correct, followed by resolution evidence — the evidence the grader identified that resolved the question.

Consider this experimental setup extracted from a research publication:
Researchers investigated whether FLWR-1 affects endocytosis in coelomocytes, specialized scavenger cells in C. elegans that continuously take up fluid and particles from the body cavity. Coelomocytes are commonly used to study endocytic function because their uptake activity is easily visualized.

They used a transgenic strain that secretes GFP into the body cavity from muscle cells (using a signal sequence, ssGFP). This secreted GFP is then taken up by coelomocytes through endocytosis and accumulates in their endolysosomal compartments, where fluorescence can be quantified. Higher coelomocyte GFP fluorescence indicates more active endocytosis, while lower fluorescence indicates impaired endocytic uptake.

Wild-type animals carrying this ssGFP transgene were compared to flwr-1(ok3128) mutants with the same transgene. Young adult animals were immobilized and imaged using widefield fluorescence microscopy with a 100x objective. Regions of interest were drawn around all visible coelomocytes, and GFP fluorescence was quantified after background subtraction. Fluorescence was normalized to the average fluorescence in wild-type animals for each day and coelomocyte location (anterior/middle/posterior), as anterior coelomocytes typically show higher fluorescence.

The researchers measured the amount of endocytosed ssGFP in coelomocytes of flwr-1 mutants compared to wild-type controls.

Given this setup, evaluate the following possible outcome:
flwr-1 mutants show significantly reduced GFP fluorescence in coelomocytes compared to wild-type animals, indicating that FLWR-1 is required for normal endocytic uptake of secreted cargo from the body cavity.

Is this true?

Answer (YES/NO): YES